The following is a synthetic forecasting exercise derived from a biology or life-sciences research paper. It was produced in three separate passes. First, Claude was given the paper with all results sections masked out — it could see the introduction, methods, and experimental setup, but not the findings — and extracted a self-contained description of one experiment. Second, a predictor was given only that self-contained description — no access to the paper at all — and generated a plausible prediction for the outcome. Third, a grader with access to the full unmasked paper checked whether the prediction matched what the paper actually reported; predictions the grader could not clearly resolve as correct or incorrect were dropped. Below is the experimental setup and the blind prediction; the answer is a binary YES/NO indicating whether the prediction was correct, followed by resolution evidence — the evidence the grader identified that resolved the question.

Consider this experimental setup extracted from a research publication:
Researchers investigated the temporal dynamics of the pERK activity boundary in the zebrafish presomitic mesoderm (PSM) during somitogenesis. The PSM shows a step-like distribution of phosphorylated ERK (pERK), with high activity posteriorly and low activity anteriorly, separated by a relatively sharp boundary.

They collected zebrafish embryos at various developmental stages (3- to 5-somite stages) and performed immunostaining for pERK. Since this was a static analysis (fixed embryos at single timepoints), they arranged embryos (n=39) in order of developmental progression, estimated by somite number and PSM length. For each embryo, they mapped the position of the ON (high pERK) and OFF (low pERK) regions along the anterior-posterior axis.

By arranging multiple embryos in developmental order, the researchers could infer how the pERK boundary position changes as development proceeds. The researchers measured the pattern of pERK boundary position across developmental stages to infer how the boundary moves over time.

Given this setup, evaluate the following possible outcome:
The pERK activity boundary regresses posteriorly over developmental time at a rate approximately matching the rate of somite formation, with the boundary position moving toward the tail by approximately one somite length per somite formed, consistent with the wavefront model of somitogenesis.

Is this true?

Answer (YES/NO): YES